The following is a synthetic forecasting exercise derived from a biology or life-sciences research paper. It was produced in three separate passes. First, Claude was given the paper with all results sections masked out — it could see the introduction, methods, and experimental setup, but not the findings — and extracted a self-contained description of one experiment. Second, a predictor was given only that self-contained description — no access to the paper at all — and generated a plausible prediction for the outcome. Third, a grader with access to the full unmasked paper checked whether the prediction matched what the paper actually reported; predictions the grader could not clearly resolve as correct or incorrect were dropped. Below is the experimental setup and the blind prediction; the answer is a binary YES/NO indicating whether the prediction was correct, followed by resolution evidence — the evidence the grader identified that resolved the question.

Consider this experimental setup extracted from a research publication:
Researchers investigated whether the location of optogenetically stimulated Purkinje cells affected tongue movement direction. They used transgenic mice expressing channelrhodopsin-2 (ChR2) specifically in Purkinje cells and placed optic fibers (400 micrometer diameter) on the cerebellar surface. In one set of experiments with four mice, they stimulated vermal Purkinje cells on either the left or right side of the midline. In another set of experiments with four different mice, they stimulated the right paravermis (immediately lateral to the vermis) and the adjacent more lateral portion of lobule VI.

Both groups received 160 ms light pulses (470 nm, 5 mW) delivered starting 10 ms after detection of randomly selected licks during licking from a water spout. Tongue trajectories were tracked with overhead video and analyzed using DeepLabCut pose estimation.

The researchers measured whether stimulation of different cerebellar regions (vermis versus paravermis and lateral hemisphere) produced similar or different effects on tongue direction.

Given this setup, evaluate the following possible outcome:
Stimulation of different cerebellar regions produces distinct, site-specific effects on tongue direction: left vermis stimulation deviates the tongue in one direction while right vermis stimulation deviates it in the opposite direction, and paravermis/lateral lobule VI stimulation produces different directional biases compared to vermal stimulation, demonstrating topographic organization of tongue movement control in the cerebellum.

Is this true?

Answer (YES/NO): NO